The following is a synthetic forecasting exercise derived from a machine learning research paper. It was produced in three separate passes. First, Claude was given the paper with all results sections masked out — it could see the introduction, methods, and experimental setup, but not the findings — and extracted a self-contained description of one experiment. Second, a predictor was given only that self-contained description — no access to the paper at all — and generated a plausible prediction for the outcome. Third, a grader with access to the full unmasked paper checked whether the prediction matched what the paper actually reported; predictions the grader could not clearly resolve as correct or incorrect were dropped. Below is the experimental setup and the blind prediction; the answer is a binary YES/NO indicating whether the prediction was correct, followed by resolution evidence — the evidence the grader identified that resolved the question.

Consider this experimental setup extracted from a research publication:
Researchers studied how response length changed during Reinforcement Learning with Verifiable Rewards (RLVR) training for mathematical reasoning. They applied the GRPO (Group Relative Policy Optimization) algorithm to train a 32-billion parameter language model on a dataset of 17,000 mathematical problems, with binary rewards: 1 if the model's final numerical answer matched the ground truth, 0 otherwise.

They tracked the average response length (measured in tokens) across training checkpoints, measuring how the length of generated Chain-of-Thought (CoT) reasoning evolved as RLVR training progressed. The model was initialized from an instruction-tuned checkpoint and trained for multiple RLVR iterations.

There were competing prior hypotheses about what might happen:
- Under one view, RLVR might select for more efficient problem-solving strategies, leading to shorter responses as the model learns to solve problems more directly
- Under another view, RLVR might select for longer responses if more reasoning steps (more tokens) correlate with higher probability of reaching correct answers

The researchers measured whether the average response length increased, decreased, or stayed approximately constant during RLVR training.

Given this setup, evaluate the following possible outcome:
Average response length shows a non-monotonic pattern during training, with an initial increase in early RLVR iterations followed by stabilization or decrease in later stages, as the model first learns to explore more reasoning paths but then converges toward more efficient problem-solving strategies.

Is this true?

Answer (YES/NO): NO